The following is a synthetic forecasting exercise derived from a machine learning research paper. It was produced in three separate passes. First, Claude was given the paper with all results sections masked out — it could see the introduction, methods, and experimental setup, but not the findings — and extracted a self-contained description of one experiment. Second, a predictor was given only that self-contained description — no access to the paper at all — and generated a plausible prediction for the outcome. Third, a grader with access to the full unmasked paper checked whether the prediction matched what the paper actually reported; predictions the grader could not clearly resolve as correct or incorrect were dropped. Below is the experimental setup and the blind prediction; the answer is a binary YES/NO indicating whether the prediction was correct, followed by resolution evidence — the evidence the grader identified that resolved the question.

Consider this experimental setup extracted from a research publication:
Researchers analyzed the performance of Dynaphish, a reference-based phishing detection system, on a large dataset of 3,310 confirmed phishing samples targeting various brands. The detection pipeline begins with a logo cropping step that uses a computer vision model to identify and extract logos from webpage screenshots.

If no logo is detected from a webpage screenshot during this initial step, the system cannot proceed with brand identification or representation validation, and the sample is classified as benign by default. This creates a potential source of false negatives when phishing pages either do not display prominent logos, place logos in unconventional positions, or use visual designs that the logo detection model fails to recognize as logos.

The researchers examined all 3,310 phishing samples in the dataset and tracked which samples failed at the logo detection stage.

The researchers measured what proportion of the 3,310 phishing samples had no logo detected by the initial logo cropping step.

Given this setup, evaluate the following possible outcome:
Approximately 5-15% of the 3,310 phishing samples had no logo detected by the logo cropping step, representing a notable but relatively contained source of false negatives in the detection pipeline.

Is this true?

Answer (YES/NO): NO